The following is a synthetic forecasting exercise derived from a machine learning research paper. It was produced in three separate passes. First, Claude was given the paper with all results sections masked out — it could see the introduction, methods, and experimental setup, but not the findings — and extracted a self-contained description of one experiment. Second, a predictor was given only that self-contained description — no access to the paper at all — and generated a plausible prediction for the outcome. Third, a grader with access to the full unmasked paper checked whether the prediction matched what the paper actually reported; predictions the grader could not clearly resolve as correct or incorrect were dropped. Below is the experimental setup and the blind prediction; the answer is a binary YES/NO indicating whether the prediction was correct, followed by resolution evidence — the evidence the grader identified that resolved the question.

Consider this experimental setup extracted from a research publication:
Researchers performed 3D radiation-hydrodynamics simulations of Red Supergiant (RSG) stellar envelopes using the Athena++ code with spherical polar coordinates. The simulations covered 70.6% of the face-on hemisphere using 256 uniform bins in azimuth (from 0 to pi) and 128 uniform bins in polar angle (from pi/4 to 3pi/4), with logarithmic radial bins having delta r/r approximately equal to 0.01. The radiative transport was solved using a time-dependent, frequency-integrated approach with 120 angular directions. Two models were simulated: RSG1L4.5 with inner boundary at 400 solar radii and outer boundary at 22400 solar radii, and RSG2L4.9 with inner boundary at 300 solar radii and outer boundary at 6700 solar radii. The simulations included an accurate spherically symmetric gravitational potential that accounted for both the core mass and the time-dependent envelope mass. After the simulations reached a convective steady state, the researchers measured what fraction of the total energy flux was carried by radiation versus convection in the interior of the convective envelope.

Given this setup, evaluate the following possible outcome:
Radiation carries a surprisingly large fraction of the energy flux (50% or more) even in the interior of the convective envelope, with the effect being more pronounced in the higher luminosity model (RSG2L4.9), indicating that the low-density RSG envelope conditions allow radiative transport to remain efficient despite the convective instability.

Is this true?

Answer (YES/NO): NO